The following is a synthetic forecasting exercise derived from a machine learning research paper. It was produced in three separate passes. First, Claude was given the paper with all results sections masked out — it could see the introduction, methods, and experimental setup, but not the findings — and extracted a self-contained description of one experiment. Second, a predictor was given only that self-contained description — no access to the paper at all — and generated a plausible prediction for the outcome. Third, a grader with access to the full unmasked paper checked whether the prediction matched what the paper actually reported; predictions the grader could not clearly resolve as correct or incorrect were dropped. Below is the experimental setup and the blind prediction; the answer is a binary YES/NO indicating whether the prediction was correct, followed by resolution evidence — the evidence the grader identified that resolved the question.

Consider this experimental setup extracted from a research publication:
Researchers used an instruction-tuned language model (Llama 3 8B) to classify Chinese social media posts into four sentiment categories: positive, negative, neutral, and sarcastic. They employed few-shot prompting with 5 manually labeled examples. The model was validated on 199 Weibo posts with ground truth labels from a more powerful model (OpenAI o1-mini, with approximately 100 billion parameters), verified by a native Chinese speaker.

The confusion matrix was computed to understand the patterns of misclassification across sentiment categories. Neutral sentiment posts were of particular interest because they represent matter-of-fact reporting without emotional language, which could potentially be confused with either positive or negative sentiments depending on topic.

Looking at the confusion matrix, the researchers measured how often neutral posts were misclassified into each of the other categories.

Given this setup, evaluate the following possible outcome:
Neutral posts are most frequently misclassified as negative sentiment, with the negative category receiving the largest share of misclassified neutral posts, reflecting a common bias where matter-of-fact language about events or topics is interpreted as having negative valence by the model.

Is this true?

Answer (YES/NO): NO